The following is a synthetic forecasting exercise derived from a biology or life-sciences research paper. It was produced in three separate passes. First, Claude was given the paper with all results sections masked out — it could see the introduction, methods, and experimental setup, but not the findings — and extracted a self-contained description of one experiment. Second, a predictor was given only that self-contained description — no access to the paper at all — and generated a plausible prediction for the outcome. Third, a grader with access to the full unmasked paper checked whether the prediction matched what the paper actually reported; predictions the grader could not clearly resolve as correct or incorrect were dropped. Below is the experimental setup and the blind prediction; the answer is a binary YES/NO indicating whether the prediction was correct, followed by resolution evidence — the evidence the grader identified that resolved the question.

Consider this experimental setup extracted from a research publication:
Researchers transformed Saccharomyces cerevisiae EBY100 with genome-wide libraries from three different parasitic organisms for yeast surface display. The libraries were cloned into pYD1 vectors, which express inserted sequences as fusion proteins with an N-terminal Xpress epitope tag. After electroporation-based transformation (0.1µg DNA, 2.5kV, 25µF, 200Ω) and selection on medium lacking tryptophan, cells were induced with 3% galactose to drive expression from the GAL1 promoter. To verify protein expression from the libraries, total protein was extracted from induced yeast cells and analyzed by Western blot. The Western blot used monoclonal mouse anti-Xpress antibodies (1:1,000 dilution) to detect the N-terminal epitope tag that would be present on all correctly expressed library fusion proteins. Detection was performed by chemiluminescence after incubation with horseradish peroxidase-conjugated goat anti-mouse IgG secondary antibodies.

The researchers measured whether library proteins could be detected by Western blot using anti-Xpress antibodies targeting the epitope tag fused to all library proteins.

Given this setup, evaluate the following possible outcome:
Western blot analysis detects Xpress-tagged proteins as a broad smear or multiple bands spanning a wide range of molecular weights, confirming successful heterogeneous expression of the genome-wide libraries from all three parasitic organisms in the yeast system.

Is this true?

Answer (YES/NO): NO